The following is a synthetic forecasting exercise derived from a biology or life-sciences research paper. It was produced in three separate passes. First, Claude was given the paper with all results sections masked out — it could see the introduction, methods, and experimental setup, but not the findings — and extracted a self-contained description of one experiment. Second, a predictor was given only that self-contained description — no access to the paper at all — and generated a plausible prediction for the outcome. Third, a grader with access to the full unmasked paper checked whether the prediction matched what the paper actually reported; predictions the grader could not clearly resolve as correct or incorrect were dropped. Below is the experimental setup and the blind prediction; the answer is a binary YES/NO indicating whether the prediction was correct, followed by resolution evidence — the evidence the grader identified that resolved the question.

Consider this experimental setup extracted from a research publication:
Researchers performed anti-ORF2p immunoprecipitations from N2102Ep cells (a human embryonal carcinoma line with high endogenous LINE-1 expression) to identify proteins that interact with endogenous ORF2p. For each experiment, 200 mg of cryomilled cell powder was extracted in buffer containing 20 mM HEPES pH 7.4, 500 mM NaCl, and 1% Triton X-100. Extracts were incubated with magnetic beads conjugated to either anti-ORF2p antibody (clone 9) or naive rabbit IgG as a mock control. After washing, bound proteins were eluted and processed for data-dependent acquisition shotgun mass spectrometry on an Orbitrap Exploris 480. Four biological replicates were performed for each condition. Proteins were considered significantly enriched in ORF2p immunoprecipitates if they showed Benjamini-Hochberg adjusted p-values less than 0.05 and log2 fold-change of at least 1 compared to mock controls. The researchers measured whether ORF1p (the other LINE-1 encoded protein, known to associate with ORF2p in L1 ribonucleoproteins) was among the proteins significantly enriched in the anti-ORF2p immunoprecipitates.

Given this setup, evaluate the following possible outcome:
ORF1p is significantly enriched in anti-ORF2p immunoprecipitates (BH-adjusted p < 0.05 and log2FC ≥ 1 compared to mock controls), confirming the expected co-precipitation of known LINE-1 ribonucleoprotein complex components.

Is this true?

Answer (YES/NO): YES